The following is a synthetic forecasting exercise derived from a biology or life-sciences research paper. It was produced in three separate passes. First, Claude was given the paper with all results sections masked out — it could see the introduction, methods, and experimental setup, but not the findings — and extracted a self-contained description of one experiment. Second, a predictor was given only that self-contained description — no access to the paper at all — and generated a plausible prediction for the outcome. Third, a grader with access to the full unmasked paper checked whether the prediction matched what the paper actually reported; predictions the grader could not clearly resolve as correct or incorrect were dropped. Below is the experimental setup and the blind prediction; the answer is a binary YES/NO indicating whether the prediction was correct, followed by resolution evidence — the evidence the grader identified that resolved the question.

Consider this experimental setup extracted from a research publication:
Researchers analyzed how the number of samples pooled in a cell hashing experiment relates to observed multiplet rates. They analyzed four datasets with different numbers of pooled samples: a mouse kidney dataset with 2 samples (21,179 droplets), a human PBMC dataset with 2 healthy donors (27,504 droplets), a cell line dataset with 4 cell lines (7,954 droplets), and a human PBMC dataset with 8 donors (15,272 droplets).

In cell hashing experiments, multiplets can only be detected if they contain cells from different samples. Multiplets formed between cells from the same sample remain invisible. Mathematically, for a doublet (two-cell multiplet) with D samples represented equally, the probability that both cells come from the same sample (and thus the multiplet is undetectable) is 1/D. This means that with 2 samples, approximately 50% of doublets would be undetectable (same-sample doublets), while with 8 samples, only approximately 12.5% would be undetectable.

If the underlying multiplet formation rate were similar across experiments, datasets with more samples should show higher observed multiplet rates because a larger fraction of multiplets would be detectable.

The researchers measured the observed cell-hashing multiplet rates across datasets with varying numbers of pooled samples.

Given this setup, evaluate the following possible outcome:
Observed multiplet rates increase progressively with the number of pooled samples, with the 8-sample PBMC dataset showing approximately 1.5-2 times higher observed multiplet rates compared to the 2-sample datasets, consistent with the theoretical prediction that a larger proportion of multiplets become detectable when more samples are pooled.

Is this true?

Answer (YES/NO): NO